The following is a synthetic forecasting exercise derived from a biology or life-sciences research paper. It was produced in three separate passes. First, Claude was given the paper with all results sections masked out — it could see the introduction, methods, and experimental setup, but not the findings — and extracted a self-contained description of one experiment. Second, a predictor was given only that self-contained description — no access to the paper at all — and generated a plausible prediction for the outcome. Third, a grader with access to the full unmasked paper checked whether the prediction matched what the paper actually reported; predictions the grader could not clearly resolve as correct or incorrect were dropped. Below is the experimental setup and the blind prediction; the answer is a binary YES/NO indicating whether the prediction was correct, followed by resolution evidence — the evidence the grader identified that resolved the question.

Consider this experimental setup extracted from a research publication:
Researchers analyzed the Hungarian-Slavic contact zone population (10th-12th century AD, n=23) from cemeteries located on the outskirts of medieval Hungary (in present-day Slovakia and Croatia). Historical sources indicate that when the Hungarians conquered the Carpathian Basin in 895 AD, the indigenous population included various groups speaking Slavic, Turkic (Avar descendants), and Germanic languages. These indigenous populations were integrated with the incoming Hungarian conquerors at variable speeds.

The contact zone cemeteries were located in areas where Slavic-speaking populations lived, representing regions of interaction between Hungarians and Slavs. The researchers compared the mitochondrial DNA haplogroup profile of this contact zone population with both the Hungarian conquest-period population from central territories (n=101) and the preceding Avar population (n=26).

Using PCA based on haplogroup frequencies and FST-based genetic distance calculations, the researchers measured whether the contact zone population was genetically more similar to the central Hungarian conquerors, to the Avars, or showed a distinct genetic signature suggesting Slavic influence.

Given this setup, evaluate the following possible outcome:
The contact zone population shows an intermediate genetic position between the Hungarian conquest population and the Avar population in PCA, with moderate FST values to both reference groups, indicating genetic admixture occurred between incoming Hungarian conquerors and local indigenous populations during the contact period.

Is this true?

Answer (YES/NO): NO